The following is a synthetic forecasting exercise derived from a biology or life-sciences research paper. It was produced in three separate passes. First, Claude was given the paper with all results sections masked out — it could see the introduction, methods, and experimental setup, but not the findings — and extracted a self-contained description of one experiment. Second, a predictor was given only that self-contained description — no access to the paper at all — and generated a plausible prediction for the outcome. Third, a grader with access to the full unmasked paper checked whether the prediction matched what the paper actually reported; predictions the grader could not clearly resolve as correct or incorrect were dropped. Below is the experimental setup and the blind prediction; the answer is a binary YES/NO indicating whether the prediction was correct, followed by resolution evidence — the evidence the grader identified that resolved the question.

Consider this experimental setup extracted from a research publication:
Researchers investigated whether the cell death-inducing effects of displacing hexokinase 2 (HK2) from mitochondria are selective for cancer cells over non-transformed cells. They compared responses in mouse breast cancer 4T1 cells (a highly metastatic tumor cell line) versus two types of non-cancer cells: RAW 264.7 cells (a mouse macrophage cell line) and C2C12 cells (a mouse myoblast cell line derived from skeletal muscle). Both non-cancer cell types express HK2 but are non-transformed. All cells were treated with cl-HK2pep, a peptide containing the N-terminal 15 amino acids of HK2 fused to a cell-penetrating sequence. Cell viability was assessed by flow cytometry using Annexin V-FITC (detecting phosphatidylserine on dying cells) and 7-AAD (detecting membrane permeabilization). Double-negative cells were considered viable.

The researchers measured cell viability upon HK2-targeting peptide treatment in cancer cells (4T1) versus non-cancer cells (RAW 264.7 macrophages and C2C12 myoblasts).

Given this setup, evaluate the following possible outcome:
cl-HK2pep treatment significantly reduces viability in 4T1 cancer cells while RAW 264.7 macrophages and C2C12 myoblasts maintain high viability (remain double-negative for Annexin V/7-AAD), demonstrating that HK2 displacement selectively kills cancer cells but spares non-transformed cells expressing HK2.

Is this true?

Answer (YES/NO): YES